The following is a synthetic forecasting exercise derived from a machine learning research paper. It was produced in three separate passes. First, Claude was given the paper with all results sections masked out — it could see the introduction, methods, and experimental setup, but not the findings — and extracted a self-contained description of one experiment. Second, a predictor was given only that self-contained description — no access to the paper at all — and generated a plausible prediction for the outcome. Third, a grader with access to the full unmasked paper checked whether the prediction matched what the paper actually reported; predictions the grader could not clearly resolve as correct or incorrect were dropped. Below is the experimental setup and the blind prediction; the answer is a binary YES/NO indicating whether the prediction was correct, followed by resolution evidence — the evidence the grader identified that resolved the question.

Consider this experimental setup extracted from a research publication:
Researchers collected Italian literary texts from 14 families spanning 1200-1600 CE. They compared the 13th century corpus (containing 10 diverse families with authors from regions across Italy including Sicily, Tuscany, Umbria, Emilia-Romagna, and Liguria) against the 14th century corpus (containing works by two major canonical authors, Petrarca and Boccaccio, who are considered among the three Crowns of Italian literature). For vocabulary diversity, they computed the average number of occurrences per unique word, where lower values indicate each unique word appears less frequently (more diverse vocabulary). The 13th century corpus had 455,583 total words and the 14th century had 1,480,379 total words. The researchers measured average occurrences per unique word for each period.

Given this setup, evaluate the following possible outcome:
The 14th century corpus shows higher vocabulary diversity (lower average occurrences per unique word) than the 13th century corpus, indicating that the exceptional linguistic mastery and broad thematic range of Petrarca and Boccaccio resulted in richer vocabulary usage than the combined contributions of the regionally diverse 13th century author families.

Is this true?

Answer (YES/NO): NO